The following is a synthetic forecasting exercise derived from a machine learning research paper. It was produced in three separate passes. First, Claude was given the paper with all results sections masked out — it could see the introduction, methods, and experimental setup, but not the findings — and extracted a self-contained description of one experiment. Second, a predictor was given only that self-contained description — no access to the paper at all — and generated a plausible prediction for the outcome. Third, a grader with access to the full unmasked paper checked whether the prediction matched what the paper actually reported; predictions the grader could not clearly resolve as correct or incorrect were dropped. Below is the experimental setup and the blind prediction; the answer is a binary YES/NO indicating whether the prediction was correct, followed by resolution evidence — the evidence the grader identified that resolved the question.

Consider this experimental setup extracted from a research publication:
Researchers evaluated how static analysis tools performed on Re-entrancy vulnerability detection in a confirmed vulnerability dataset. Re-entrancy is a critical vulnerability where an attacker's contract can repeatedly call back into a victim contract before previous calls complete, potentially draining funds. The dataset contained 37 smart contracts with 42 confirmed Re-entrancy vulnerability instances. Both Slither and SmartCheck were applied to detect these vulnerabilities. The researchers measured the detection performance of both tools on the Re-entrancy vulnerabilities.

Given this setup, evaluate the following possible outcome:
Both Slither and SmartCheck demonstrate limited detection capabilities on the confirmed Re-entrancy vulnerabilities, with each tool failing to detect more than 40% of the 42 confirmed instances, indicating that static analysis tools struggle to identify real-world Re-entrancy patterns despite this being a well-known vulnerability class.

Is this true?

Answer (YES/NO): NO